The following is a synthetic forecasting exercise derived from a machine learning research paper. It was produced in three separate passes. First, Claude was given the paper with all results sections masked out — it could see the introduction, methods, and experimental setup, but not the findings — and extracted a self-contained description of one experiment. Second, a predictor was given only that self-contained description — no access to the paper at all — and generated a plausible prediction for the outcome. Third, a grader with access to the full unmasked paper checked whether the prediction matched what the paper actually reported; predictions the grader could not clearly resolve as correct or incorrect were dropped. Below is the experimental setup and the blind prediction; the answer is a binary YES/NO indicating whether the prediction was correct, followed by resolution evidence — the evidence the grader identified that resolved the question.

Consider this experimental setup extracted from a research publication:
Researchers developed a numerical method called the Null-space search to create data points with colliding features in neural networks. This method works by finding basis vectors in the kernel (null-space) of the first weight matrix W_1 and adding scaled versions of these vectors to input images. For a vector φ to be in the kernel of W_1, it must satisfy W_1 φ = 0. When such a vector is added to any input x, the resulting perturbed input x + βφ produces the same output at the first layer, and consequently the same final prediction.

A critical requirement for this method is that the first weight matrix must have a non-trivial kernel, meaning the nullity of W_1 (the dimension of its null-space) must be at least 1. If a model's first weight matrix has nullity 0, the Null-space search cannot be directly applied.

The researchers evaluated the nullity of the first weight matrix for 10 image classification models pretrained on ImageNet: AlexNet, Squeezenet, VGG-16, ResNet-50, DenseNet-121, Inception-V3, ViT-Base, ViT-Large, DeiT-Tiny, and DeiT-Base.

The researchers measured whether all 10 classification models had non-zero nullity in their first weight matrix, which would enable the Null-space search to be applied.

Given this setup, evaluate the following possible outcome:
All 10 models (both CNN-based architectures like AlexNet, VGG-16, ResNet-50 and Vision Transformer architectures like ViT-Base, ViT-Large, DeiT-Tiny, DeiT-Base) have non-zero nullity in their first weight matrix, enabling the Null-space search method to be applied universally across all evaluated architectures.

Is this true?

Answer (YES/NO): NO